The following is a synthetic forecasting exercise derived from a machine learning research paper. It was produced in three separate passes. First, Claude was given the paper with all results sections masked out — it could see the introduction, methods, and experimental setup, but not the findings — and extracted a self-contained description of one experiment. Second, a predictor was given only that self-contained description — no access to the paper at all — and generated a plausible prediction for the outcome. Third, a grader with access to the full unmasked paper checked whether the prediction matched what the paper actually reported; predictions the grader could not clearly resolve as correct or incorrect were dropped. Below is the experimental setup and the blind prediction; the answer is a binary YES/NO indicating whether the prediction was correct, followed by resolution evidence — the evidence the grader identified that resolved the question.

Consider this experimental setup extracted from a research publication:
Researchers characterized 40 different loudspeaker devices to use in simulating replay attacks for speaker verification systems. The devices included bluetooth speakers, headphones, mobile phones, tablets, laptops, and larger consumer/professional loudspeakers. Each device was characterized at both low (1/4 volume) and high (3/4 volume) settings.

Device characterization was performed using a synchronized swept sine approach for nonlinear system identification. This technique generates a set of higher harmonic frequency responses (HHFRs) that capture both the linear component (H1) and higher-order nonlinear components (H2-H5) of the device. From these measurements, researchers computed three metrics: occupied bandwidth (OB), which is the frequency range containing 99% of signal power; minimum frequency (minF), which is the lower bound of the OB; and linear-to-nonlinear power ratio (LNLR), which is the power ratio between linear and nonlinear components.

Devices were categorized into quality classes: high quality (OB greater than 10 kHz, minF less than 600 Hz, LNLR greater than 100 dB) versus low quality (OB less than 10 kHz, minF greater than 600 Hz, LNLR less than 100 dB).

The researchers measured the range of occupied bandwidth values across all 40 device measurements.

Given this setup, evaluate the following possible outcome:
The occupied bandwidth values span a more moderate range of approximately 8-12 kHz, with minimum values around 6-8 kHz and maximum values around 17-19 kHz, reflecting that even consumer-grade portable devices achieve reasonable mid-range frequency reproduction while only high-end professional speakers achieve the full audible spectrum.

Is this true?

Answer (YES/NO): YES